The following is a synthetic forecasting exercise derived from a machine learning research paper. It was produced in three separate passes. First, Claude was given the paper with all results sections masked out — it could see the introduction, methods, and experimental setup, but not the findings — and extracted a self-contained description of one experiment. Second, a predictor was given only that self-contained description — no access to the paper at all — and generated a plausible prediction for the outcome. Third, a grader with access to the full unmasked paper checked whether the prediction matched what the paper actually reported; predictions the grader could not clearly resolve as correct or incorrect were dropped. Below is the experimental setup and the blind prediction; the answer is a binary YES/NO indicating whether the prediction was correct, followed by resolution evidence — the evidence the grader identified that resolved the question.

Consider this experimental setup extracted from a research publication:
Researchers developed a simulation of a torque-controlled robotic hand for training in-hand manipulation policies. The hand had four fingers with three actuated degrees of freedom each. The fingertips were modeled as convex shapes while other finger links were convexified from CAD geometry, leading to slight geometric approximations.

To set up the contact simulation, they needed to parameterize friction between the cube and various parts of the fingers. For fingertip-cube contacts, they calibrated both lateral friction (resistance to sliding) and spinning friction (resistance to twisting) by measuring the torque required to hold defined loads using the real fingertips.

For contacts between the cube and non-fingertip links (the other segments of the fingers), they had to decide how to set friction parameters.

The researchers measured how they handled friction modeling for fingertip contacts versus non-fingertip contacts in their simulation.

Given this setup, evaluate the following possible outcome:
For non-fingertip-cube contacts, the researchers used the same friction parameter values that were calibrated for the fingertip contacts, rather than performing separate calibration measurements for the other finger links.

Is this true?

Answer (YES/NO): NO